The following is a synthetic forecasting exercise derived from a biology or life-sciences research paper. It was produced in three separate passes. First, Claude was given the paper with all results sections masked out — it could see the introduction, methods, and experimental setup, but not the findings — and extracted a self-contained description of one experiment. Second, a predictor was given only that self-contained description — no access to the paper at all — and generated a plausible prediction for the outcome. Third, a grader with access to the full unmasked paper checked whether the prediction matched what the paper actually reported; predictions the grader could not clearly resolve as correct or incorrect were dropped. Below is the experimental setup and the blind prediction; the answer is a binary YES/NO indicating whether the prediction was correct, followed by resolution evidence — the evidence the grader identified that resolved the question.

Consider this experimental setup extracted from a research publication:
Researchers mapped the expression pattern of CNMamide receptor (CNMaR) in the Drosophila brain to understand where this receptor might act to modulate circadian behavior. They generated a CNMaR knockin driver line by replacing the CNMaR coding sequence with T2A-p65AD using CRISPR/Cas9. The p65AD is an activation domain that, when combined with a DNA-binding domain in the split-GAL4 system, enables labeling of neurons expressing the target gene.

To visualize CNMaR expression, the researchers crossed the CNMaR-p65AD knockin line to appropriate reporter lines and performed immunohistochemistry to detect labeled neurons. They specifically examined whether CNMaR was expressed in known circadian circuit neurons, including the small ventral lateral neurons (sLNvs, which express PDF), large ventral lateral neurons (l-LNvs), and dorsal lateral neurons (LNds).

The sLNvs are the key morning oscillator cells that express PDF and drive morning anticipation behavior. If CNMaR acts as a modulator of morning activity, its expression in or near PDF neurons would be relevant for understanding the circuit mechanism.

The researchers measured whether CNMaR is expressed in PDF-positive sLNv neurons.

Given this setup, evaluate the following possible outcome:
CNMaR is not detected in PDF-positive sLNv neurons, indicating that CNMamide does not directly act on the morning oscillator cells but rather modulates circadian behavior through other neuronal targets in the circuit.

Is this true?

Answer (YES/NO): YES